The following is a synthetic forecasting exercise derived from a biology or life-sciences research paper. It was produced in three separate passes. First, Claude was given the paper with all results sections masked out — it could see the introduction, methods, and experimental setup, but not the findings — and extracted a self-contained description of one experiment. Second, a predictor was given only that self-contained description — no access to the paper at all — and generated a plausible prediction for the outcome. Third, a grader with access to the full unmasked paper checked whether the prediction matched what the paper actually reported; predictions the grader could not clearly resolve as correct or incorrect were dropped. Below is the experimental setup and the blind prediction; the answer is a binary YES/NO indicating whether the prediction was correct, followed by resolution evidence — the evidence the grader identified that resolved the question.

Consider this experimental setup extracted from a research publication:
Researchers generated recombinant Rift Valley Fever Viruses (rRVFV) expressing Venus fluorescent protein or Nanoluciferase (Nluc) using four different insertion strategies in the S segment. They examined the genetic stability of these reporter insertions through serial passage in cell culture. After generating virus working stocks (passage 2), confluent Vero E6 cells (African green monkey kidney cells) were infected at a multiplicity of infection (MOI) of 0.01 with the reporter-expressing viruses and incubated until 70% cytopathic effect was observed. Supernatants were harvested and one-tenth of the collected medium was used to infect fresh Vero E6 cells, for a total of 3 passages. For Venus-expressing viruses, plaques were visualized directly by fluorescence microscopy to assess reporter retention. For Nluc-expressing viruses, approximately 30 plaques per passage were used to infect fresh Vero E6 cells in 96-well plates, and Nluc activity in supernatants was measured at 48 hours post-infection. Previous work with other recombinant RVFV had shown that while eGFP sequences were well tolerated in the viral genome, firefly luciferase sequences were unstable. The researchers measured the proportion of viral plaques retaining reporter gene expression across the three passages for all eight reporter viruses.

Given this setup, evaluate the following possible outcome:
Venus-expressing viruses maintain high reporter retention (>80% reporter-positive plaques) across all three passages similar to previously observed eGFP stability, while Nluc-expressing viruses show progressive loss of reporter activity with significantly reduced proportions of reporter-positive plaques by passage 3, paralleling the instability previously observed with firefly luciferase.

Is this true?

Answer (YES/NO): NO